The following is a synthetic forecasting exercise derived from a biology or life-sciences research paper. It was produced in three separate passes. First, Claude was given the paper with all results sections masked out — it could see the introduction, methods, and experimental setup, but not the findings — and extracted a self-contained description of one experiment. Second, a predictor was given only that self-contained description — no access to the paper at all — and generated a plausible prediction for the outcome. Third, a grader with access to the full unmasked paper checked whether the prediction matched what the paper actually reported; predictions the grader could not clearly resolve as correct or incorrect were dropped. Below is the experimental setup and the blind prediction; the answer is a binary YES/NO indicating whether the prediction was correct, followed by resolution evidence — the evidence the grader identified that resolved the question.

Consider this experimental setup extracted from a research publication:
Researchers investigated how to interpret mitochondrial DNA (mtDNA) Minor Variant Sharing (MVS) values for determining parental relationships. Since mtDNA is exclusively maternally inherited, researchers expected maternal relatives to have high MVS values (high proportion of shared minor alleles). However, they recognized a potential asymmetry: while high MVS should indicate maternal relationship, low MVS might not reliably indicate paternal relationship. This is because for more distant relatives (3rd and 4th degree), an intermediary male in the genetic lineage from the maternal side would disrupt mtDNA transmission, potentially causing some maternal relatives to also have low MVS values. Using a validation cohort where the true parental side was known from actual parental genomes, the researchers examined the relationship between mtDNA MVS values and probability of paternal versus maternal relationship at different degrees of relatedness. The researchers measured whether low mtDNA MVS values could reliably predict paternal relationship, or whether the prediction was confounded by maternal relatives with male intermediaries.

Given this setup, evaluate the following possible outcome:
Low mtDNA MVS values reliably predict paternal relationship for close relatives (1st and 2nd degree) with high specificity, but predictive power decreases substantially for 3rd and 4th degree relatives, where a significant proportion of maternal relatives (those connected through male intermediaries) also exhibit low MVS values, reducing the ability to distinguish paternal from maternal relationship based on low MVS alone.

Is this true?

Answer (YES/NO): YES